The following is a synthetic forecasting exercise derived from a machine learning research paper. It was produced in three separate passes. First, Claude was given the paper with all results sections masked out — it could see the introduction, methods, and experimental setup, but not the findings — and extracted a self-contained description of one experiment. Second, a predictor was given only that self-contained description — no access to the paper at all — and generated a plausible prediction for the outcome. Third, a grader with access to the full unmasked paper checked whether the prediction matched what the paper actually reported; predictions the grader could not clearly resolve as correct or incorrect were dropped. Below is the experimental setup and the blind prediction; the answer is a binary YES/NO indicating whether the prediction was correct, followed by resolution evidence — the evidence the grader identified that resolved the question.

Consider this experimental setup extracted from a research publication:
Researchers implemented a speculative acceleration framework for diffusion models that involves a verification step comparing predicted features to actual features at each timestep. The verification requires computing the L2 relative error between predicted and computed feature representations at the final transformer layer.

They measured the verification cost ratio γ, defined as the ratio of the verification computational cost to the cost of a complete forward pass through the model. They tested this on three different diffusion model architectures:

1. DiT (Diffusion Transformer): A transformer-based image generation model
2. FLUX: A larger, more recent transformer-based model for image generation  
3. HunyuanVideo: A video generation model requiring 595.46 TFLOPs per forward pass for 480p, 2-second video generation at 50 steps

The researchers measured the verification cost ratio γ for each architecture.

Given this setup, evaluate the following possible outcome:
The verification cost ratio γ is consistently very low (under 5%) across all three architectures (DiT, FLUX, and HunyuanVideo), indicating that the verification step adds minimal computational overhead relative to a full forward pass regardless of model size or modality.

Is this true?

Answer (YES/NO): YES